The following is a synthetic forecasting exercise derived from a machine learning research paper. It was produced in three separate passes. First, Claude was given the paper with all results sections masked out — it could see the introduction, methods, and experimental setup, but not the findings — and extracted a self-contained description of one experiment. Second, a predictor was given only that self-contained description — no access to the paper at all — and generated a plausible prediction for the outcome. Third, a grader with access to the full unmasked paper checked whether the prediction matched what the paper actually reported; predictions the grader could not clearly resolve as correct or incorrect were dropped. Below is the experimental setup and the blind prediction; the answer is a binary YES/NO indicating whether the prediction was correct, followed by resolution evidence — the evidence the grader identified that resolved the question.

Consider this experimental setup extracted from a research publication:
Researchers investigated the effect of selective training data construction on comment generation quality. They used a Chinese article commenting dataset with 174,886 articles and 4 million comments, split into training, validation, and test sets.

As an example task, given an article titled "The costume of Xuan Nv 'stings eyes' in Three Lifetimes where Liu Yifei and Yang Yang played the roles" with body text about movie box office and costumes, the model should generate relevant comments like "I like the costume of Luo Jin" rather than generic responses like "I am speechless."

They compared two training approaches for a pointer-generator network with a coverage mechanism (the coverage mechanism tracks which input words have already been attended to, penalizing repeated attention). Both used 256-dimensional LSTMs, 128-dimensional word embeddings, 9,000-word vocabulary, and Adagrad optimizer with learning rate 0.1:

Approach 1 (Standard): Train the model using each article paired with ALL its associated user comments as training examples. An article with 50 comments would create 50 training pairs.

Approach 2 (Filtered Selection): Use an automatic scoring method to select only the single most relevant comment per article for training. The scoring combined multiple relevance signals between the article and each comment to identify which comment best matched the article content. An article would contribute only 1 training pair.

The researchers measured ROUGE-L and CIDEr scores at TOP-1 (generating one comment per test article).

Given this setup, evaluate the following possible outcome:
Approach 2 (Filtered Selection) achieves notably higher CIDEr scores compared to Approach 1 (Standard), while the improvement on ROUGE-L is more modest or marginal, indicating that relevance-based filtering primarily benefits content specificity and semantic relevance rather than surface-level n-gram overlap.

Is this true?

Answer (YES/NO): NO